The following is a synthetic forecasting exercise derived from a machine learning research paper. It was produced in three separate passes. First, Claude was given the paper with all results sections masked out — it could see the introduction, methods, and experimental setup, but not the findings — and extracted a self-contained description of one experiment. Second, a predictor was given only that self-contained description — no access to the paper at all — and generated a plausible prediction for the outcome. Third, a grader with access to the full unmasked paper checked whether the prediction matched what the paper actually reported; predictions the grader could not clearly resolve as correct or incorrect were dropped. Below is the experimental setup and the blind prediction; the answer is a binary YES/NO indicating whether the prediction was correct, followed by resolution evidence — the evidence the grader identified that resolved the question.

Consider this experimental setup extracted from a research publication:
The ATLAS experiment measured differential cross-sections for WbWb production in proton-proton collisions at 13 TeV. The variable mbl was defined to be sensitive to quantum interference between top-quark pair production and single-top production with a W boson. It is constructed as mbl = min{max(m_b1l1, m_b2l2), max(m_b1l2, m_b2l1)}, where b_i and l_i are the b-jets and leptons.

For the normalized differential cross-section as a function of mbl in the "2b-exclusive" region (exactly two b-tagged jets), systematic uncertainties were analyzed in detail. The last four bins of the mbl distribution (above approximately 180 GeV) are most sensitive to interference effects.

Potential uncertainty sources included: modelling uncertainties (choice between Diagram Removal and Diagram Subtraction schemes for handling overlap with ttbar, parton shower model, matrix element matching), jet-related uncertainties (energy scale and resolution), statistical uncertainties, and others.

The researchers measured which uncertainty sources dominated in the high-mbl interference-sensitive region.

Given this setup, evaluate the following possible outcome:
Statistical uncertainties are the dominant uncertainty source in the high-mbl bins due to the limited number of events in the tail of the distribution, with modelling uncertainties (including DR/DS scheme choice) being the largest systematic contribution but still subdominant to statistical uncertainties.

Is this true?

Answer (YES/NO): NO